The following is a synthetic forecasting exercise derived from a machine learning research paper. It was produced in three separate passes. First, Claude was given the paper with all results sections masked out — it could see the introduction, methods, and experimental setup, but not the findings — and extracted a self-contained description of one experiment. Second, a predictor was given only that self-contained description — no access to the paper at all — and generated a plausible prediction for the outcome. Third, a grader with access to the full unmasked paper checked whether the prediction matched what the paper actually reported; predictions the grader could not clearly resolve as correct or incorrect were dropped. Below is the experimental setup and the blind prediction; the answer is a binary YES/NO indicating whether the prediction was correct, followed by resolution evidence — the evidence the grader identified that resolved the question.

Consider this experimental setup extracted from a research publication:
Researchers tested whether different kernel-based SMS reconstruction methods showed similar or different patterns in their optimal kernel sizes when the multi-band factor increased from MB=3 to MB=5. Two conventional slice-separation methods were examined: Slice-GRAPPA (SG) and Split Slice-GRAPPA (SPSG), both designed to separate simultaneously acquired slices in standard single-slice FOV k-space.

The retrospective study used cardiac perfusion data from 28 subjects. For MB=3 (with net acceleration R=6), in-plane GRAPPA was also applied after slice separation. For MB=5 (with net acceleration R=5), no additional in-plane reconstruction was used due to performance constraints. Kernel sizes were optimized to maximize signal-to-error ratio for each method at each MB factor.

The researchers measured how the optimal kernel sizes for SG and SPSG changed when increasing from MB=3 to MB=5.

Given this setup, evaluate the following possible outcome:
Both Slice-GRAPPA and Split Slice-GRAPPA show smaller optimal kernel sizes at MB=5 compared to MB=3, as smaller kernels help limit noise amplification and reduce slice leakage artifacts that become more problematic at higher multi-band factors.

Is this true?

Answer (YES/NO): NO